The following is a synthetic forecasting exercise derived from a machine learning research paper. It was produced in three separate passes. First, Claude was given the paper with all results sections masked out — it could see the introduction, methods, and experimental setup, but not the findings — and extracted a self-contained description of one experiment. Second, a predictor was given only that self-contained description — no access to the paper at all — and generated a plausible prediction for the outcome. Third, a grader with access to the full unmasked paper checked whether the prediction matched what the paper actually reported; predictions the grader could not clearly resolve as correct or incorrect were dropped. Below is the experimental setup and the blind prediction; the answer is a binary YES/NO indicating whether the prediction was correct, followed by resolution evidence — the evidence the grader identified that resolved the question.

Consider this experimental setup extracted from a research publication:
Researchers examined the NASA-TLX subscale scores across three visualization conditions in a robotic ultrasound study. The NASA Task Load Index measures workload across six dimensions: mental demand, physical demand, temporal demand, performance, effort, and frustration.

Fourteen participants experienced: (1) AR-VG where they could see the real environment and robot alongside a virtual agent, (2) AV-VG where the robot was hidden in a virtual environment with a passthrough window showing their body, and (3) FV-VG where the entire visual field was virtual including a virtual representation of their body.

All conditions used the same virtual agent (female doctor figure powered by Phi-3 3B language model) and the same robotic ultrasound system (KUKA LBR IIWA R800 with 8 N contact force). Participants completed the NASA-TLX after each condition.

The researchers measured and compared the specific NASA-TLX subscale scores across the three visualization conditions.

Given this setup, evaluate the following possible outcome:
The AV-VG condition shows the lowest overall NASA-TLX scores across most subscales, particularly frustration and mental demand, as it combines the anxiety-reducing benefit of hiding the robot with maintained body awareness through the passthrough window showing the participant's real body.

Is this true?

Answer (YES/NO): NO